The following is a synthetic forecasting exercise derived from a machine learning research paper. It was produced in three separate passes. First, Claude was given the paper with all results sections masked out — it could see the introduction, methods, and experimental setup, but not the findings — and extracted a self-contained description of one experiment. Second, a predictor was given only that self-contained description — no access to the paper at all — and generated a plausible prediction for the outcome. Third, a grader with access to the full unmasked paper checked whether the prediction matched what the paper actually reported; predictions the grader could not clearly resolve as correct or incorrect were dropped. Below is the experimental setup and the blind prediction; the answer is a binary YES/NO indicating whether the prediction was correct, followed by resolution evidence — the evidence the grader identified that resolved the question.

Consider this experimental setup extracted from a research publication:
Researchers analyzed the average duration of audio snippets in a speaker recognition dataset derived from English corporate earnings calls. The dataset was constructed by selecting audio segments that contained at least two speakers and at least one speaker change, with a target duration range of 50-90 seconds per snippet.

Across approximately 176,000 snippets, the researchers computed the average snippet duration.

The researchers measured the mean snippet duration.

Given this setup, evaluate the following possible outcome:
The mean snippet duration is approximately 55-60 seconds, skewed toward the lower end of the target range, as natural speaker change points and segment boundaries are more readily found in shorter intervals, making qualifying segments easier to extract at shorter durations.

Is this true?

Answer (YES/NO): NO